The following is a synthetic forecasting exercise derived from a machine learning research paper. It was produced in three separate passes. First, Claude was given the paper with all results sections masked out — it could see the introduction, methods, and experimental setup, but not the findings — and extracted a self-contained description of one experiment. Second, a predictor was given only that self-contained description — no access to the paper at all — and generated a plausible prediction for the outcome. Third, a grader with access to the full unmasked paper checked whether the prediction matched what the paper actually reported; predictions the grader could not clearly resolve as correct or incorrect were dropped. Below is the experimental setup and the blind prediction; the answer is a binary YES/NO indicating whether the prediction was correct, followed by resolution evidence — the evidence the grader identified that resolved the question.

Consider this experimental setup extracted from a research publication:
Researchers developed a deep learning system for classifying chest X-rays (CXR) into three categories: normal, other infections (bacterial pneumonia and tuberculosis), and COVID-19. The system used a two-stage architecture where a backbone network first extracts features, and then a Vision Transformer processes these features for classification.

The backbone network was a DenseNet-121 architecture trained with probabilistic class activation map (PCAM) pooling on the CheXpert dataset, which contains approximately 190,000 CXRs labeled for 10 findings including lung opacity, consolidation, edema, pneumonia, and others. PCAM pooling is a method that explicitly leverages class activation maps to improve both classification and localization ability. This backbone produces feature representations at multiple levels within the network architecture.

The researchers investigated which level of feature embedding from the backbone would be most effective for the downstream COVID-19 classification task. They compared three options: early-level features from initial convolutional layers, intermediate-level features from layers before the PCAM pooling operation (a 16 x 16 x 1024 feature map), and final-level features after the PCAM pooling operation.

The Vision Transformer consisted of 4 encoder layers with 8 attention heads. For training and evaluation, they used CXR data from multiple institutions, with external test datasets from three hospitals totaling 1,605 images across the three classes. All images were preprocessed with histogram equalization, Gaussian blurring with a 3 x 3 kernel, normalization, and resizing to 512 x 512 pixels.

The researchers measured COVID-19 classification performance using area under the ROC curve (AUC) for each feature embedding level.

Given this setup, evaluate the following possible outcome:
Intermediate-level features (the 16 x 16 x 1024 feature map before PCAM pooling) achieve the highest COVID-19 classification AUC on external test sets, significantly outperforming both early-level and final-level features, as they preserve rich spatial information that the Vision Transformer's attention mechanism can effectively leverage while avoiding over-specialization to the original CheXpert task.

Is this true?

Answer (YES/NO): YES